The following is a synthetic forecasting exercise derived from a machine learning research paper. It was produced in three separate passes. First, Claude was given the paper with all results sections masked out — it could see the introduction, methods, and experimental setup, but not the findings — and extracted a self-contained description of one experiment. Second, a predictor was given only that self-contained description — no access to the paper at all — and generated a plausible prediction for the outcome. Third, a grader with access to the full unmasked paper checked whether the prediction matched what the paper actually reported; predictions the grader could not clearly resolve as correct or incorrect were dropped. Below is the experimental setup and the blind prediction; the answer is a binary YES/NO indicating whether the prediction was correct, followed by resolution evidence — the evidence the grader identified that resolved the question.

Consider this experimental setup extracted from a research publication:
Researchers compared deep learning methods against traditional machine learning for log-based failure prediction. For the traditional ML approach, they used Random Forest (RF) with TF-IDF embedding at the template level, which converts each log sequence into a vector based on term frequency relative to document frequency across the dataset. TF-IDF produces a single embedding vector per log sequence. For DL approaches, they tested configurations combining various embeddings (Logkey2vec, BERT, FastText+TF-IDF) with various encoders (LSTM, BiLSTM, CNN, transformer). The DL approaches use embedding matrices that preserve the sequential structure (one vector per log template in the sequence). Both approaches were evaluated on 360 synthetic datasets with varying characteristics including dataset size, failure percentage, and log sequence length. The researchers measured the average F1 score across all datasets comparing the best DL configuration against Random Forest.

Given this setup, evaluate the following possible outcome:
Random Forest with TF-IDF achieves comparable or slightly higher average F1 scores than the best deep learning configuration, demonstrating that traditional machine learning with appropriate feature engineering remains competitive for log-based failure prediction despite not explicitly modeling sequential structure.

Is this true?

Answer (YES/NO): NO